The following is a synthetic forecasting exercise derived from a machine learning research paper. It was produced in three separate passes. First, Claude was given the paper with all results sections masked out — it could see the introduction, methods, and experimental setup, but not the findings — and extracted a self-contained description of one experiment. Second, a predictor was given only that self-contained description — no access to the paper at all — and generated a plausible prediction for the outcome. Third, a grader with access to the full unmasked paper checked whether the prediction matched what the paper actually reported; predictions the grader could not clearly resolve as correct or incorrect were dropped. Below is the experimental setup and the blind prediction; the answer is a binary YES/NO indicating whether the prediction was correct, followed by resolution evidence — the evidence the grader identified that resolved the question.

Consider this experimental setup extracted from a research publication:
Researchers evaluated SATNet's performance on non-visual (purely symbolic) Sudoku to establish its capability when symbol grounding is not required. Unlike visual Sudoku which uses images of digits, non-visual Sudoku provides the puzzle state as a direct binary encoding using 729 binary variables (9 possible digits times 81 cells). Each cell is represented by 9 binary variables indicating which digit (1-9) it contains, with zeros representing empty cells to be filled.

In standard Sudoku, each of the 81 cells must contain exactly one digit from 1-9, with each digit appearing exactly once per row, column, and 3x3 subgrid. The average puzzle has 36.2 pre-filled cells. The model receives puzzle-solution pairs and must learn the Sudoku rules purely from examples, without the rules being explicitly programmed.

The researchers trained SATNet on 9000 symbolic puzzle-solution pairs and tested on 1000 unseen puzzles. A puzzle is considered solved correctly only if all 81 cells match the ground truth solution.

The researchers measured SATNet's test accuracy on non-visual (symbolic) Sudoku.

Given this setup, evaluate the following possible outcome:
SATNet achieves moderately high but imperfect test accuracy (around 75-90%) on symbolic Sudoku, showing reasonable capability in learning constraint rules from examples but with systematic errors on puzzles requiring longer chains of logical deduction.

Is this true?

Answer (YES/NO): NO